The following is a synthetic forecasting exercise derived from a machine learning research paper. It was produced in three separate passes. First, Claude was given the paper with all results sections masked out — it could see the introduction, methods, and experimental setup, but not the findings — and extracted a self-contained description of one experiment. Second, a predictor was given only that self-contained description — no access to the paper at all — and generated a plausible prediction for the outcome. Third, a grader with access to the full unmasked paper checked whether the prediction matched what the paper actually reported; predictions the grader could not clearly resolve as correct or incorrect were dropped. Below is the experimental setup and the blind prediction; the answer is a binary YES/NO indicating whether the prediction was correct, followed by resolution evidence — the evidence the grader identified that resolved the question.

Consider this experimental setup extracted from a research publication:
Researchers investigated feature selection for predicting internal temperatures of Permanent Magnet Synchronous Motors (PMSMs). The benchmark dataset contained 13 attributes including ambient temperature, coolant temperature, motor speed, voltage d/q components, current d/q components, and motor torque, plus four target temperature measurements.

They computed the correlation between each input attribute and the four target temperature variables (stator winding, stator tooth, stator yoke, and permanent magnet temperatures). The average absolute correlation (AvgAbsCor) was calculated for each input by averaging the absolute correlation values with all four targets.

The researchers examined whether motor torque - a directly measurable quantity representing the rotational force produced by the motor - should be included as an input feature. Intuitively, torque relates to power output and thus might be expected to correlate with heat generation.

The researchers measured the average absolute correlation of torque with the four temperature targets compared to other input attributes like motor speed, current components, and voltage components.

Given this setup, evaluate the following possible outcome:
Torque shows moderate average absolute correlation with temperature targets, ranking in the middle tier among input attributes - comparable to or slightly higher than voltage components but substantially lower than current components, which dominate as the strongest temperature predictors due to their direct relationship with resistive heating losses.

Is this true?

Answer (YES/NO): NO